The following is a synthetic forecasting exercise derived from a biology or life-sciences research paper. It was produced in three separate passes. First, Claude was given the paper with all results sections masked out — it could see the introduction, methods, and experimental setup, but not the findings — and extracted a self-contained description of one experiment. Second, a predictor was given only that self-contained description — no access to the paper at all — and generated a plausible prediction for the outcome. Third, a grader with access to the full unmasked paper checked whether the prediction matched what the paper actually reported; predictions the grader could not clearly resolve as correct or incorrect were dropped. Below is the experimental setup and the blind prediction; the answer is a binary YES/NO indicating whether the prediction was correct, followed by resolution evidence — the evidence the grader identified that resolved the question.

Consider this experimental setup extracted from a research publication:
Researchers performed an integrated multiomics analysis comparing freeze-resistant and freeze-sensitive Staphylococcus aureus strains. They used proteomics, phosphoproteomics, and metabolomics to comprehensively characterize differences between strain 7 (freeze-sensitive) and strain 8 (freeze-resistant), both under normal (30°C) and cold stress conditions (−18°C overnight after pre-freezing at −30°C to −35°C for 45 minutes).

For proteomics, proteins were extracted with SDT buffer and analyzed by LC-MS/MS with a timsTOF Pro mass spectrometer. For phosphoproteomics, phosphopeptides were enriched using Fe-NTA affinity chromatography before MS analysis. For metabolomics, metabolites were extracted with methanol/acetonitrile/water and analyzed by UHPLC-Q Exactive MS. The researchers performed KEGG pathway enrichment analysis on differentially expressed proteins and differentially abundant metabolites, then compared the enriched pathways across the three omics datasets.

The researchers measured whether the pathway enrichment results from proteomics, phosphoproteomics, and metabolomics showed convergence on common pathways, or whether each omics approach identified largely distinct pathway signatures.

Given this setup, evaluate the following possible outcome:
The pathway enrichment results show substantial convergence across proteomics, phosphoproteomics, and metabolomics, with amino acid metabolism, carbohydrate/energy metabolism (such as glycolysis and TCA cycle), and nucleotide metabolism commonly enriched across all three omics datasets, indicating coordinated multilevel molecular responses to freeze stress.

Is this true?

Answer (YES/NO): NO